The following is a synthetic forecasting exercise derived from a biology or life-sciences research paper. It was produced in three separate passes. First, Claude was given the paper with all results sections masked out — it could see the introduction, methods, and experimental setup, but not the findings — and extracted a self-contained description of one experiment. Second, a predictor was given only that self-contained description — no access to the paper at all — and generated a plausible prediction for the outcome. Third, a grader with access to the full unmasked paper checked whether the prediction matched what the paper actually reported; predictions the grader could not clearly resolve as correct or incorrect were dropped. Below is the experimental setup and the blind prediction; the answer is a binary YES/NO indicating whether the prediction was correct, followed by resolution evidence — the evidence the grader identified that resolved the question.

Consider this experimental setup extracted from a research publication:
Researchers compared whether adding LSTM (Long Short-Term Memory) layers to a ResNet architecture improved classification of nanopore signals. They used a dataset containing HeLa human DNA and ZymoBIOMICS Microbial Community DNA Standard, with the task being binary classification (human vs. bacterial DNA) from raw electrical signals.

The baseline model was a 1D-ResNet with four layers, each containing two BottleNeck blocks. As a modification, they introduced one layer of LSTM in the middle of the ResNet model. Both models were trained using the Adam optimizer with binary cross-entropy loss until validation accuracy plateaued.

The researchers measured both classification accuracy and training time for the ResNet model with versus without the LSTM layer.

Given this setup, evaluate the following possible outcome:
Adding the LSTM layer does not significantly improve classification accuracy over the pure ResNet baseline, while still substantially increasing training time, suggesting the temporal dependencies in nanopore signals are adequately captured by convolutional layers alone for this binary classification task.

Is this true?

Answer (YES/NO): YES